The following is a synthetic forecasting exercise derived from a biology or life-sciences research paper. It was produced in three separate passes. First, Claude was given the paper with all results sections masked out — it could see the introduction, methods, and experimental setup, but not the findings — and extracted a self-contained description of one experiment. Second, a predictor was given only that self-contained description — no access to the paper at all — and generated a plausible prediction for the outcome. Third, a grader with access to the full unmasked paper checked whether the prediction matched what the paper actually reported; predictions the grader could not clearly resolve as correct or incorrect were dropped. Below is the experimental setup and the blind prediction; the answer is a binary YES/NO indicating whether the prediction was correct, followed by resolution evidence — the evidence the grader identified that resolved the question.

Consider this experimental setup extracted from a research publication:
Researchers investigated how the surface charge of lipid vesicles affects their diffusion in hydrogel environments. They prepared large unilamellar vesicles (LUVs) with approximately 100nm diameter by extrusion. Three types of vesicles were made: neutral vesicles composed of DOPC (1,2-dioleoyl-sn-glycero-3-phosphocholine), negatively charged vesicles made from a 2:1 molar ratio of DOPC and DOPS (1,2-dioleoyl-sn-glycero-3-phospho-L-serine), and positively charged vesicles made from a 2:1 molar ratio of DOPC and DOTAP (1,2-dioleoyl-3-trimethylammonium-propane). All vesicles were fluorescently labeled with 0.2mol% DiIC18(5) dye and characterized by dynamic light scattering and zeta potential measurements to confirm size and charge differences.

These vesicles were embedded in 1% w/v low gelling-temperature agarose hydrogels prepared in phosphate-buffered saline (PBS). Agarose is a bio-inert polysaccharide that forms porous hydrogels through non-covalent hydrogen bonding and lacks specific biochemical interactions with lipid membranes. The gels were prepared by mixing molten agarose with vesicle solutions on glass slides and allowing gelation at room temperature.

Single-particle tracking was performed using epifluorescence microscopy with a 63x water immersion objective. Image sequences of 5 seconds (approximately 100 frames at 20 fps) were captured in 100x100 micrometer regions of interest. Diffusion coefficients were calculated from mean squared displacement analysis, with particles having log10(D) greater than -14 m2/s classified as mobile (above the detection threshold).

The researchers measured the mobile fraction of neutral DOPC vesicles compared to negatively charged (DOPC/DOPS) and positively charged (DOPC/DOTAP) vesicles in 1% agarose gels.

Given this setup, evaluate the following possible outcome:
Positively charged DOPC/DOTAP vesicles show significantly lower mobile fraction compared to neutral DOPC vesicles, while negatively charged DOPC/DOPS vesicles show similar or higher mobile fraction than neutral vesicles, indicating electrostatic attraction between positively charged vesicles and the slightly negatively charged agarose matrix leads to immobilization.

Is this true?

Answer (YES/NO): YES